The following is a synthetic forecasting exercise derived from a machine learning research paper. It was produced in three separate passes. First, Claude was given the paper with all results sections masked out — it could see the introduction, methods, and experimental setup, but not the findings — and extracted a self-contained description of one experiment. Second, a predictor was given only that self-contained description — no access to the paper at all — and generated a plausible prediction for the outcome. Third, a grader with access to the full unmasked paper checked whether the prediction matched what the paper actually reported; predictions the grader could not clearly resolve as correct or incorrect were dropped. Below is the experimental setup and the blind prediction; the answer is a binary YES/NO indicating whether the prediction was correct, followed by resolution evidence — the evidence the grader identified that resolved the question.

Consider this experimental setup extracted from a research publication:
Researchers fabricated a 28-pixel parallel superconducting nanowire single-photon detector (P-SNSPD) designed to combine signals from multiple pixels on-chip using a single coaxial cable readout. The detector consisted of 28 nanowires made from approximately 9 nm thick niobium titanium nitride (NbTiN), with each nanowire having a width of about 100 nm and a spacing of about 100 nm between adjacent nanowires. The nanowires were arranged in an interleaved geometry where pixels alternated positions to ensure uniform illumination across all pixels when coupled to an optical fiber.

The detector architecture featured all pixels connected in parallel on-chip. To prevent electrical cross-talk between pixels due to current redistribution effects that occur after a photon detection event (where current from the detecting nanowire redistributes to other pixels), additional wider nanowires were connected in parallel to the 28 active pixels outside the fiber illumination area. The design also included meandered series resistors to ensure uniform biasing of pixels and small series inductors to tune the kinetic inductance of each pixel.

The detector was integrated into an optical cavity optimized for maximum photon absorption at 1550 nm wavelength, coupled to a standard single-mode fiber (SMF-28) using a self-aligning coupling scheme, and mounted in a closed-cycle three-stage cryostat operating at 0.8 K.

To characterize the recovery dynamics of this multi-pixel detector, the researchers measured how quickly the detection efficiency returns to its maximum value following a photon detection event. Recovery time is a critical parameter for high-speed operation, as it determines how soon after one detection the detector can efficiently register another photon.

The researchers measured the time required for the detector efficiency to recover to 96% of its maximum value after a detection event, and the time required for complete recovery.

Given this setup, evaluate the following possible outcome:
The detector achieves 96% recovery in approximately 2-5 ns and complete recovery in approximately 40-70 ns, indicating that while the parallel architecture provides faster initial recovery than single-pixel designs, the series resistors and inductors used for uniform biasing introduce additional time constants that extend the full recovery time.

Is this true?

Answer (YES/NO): NO